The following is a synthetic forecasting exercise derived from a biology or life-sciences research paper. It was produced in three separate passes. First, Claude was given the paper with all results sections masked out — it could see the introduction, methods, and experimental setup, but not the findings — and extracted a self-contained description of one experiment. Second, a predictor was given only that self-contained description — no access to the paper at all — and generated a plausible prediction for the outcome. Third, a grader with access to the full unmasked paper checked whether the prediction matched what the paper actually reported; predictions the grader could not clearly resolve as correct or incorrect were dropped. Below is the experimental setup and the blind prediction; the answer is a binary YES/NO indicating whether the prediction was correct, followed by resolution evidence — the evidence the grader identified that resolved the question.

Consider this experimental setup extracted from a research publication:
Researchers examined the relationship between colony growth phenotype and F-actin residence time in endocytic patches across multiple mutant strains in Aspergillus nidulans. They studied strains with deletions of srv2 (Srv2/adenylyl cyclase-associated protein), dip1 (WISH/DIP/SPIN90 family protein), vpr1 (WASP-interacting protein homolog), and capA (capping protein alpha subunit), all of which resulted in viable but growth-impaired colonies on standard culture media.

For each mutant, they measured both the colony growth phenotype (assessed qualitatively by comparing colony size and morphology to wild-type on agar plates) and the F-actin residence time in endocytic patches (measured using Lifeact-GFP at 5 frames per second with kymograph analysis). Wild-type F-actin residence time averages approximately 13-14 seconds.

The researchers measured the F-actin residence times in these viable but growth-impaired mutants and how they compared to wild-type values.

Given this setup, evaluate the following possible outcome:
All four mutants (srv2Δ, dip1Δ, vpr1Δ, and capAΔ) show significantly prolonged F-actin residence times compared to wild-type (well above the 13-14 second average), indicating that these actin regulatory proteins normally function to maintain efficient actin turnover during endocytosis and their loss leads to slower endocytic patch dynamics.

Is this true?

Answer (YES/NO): YES